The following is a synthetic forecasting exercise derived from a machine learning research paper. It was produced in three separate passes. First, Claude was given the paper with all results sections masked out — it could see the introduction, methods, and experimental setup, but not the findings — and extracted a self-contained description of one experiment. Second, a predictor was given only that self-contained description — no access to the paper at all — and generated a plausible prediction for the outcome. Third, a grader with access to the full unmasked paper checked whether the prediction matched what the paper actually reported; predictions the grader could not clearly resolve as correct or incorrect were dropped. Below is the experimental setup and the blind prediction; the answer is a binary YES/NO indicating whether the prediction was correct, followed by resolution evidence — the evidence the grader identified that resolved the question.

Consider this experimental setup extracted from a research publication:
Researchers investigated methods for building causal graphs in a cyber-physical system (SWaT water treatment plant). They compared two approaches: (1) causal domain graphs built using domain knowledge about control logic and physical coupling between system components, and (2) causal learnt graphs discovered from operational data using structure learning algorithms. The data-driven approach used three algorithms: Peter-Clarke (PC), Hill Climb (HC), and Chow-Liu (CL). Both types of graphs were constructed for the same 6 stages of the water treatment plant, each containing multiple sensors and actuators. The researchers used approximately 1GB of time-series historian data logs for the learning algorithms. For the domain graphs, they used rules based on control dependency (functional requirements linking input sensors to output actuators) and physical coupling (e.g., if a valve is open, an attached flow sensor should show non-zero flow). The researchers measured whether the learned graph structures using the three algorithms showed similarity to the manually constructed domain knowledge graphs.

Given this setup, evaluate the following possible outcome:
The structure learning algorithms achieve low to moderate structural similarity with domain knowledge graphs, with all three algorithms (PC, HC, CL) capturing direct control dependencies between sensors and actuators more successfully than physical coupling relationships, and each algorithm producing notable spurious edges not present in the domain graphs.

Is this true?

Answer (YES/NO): NO